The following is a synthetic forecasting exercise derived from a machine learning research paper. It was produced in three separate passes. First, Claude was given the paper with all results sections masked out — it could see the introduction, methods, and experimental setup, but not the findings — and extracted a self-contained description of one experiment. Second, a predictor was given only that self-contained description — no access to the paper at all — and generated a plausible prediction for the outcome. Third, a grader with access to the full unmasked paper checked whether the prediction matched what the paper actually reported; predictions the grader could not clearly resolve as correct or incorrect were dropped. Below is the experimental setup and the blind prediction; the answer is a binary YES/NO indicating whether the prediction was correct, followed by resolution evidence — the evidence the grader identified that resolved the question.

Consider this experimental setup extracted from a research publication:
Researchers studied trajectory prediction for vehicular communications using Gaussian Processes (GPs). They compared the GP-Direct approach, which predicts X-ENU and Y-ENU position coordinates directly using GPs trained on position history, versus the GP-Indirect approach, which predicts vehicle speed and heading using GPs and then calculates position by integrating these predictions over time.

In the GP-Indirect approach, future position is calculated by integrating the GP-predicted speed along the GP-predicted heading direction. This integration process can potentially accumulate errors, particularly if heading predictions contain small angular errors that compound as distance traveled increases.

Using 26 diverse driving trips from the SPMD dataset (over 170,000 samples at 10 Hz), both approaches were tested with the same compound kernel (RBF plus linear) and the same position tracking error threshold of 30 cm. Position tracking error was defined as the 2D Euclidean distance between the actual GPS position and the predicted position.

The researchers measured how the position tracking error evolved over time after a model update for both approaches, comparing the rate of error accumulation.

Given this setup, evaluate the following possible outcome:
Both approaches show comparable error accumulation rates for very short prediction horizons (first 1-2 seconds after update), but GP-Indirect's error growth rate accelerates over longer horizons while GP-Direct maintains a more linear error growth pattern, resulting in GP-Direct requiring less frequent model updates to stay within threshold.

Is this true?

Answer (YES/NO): NO